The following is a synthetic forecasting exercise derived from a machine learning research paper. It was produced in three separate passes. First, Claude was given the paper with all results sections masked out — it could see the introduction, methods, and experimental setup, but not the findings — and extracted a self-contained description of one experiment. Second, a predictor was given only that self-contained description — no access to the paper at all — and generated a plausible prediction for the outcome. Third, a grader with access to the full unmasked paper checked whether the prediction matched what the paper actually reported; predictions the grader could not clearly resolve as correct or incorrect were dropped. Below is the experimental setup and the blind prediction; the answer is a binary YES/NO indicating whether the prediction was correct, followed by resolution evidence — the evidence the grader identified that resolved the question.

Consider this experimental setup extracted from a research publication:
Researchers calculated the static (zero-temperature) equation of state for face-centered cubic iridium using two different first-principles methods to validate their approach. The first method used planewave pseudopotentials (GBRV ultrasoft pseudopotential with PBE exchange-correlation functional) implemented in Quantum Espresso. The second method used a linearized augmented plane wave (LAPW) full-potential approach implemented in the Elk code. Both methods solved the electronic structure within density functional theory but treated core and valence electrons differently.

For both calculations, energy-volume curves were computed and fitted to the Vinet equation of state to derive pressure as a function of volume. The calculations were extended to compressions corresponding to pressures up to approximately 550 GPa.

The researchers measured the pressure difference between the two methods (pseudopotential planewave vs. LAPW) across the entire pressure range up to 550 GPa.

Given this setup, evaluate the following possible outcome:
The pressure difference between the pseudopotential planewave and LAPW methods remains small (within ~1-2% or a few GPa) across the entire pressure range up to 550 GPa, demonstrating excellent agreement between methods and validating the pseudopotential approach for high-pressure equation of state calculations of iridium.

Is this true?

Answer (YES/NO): YES